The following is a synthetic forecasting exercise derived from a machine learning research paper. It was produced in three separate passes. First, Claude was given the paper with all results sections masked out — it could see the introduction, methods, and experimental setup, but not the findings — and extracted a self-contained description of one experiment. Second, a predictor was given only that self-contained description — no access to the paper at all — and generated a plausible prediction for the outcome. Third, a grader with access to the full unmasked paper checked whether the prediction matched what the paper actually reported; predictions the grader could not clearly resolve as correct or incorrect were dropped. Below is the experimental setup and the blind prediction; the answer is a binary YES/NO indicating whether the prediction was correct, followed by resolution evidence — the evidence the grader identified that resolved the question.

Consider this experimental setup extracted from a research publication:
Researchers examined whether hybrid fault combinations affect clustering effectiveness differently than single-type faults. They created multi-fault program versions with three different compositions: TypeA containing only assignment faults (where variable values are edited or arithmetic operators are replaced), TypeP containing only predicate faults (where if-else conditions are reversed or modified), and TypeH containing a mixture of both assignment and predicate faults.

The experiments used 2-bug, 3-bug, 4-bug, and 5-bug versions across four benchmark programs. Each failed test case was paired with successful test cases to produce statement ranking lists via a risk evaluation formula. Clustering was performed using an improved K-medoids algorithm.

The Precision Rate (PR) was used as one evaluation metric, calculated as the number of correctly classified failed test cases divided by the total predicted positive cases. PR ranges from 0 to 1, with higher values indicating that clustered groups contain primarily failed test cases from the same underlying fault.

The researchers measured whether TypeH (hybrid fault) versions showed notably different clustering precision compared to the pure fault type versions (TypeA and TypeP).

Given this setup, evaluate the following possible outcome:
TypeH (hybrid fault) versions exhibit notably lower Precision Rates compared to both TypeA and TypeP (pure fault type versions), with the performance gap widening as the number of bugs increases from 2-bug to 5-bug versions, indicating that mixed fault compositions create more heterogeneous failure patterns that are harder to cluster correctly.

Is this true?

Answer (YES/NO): NO